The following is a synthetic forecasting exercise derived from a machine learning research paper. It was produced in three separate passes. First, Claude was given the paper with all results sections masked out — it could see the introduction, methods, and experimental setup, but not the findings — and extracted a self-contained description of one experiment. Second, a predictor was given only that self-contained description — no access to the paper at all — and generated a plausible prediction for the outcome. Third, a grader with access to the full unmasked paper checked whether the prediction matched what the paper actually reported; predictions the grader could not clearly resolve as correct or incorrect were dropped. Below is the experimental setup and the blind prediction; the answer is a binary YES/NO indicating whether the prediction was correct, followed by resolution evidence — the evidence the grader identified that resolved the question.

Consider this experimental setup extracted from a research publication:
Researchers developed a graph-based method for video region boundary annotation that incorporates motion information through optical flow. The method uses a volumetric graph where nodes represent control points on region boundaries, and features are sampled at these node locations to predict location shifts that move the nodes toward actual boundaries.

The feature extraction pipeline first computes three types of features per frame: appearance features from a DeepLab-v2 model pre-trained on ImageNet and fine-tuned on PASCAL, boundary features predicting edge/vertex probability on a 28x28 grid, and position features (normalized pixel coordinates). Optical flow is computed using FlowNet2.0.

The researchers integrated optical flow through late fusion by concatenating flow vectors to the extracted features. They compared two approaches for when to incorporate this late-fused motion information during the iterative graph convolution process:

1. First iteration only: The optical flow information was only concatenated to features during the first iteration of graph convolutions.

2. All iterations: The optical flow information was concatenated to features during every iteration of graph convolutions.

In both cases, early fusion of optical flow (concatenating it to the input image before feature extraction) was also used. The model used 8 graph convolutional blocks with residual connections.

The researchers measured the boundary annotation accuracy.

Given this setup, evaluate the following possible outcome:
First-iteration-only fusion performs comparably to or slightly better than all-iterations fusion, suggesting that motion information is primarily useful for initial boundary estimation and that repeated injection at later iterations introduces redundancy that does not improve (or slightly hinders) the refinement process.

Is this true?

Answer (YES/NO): YES